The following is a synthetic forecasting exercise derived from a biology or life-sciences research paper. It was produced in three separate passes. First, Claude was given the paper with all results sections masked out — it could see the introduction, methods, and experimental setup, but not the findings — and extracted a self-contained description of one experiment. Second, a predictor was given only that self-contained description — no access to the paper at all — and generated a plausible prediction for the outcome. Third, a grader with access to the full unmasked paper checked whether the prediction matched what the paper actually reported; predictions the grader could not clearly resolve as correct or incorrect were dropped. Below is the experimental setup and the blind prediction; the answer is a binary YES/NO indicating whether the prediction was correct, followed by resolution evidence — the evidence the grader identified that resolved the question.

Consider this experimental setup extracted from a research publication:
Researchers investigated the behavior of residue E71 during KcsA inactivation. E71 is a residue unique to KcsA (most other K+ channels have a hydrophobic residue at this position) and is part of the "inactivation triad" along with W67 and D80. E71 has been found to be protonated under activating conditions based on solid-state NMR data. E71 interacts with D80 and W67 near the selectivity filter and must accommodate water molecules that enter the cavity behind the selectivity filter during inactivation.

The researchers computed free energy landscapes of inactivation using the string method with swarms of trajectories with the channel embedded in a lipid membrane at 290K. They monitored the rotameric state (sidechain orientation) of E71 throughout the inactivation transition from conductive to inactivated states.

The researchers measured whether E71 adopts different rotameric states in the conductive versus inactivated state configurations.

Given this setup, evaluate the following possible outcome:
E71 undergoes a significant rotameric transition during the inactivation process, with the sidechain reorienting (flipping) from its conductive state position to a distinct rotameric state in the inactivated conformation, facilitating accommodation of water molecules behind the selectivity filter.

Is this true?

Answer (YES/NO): YES